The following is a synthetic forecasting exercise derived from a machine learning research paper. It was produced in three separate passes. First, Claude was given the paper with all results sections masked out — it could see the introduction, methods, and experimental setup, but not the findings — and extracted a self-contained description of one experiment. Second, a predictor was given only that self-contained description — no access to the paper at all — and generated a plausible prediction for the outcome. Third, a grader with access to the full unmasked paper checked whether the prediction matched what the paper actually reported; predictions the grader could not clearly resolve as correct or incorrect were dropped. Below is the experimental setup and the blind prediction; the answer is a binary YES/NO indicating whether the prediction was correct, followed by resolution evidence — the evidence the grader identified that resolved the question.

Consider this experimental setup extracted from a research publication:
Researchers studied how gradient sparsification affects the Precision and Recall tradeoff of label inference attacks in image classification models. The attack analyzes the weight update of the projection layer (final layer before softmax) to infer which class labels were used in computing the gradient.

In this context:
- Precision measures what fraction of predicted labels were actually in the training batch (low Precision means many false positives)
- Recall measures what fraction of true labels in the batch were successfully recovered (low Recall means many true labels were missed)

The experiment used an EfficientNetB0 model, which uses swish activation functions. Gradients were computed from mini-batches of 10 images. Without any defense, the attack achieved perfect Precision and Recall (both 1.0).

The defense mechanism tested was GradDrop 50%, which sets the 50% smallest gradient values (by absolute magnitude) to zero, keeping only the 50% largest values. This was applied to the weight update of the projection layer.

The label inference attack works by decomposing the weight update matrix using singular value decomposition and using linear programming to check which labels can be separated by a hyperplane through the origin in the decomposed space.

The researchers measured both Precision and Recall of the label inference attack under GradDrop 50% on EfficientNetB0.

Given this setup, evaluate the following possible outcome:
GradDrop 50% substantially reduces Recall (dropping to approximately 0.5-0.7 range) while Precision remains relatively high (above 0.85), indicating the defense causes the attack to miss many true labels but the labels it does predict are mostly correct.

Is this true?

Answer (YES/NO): NO